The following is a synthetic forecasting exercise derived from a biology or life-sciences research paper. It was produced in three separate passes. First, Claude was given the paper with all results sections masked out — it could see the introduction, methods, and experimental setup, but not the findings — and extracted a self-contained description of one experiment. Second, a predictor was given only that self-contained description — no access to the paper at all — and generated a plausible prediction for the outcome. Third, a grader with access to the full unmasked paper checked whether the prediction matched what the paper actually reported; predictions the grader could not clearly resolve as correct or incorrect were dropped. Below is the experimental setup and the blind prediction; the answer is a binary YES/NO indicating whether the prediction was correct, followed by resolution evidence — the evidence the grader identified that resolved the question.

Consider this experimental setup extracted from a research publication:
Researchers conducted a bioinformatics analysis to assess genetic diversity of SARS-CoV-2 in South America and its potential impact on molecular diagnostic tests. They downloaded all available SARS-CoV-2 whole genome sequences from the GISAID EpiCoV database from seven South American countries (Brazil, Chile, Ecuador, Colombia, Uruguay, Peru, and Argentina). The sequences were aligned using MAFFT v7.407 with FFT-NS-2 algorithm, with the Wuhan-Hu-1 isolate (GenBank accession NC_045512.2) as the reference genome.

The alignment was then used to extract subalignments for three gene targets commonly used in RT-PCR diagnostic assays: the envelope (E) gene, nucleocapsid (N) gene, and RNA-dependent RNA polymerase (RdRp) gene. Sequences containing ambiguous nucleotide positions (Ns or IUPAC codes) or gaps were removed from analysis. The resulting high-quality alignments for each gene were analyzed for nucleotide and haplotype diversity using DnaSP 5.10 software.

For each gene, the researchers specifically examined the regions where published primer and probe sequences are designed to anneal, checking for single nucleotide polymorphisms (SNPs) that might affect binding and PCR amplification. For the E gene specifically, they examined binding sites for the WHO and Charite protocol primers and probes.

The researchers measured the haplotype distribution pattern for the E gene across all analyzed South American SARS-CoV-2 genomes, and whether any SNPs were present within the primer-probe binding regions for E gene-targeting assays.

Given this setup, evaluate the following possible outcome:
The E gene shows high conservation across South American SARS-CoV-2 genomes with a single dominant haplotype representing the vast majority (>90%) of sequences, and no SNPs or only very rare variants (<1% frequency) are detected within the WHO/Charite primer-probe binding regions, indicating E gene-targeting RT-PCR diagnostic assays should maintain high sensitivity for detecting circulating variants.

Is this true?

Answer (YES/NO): YES